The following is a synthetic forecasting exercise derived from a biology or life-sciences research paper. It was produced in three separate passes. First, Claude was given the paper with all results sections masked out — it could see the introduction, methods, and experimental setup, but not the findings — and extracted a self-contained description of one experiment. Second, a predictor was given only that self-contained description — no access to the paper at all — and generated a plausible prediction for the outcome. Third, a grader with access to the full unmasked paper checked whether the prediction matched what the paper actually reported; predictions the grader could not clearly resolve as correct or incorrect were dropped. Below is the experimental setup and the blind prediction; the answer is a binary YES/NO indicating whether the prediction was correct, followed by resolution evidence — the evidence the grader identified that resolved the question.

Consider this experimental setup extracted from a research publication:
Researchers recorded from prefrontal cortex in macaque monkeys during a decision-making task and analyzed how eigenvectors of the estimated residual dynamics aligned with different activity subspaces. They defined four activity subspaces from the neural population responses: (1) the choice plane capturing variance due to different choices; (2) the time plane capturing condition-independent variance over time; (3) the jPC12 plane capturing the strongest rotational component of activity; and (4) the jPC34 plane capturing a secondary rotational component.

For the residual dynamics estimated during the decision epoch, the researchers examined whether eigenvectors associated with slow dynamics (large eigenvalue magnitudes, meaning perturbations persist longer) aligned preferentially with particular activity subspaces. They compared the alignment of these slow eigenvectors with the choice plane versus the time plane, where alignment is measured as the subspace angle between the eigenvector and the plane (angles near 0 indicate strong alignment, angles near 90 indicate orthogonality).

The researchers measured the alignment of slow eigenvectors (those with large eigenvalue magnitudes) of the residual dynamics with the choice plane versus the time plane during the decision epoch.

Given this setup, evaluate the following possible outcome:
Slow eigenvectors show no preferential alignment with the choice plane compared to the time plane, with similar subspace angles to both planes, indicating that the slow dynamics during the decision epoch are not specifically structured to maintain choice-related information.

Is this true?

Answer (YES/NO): NO